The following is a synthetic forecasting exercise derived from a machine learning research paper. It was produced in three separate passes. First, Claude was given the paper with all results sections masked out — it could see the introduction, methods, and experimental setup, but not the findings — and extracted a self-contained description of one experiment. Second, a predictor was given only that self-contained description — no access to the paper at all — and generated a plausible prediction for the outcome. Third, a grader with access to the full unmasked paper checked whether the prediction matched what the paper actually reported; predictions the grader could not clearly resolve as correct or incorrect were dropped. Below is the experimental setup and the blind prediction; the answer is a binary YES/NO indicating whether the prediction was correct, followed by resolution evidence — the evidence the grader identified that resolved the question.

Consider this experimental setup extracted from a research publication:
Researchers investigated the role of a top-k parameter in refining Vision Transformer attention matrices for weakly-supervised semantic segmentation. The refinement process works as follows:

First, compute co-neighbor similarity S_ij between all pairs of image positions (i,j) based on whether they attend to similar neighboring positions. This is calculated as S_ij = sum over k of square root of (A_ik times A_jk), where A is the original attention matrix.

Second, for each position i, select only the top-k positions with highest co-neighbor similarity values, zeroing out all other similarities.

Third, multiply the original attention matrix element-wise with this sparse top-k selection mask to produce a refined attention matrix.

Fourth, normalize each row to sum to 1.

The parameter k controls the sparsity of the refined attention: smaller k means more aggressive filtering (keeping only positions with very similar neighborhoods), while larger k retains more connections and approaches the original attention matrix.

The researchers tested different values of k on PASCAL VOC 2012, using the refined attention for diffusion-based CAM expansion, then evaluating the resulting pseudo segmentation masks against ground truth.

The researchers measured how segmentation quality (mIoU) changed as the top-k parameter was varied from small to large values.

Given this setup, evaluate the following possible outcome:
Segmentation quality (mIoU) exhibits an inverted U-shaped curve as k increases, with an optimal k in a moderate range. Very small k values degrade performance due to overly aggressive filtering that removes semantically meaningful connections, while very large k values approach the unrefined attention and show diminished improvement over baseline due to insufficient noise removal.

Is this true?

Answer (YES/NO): NO